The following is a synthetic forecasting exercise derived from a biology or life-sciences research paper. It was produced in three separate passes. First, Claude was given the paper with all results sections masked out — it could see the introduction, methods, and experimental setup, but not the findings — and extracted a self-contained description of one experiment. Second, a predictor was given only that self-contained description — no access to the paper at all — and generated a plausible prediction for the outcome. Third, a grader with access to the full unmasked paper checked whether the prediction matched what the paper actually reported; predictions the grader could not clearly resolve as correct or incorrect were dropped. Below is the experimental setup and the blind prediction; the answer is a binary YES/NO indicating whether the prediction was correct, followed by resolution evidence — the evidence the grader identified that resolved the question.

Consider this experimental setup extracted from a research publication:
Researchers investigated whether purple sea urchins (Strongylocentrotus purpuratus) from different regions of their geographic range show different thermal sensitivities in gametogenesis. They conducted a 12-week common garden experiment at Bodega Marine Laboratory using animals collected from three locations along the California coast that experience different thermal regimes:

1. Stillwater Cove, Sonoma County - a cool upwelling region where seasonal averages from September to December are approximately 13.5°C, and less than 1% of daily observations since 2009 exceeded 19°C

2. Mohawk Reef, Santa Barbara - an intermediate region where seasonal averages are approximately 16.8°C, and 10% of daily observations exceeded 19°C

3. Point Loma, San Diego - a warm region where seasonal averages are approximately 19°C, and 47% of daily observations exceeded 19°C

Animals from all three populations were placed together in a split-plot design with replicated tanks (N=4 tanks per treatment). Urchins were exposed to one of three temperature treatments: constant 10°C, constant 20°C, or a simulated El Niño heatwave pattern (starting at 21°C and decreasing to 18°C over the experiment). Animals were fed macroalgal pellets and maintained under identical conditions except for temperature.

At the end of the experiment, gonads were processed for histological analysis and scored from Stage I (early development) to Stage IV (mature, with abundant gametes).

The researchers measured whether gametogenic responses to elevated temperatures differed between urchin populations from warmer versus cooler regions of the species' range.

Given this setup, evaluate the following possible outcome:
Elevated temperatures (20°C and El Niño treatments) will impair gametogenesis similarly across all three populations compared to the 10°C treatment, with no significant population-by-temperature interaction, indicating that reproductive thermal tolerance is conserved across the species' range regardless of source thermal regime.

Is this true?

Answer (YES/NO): YES